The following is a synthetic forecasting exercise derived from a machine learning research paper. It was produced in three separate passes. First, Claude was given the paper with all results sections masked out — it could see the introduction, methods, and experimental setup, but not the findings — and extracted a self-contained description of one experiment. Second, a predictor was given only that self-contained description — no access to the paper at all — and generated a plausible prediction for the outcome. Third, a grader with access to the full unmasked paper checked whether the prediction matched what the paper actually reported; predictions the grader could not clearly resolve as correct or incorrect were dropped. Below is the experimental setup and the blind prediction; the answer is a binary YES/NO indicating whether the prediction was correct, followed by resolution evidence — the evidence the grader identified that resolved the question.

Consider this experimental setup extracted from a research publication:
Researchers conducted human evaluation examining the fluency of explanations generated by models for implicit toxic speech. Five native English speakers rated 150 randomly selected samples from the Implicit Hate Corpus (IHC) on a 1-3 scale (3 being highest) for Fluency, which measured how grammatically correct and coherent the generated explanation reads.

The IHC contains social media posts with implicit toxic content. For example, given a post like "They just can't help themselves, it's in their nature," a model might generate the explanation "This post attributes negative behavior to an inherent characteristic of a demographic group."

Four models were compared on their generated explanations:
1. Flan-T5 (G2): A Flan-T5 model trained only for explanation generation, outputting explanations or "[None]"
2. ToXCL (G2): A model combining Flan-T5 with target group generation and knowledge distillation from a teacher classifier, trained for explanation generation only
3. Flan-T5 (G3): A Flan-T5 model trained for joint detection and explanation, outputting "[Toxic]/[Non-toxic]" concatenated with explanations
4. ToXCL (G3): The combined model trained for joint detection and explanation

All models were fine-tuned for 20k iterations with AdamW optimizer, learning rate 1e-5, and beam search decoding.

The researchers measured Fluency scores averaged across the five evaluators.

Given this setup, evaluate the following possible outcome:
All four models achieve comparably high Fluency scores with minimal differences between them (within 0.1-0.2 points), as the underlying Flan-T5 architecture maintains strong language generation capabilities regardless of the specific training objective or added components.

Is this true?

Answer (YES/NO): NO